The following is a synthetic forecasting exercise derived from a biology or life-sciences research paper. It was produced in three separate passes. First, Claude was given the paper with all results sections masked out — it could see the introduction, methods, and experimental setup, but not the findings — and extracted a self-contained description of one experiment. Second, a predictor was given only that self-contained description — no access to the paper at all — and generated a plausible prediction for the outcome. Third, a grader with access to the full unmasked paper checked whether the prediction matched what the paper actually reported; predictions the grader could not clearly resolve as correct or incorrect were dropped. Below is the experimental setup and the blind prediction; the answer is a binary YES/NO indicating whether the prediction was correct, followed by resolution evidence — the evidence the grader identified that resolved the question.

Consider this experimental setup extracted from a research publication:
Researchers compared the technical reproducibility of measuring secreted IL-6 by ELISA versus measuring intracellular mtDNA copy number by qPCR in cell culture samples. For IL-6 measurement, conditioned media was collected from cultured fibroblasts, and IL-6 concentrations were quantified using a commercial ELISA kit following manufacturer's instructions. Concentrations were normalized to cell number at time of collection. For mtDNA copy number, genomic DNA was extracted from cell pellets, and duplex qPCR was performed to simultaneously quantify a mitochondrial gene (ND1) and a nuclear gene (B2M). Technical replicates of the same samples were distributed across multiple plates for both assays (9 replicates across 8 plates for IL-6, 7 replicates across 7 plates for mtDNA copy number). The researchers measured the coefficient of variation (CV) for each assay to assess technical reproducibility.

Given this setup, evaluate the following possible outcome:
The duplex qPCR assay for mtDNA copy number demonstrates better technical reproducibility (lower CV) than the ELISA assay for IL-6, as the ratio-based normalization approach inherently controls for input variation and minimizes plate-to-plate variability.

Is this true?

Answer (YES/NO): YES